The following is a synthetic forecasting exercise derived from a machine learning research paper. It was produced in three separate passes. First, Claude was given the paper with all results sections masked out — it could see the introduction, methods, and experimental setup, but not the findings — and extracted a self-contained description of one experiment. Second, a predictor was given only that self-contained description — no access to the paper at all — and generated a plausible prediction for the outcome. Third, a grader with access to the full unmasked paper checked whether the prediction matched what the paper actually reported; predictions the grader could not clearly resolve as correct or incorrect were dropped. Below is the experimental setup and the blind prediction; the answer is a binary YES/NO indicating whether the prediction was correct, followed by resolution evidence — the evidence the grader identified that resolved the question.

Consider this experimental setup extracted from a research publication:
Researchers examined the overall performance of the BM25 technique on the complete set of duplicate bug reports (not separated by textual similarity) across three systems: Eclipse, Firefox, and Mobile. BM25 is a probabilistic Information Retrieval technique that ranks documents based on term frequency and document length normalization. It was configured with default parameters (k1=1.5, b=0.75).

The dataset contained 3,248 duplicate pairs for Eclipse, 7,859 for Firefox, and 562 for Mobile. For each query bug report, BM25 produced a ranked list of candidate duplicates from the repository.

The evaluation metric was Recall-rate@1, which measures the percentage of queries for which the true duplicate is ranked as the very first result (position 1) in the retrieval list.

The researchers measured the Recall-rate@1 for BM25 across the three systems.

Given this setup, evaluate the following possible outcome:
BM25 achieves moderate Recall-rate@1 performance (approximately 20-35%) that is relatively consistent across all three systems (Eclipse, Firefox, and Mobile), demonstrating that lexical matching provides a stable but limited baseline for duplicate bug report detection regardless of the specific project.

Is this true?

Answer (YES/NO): NO